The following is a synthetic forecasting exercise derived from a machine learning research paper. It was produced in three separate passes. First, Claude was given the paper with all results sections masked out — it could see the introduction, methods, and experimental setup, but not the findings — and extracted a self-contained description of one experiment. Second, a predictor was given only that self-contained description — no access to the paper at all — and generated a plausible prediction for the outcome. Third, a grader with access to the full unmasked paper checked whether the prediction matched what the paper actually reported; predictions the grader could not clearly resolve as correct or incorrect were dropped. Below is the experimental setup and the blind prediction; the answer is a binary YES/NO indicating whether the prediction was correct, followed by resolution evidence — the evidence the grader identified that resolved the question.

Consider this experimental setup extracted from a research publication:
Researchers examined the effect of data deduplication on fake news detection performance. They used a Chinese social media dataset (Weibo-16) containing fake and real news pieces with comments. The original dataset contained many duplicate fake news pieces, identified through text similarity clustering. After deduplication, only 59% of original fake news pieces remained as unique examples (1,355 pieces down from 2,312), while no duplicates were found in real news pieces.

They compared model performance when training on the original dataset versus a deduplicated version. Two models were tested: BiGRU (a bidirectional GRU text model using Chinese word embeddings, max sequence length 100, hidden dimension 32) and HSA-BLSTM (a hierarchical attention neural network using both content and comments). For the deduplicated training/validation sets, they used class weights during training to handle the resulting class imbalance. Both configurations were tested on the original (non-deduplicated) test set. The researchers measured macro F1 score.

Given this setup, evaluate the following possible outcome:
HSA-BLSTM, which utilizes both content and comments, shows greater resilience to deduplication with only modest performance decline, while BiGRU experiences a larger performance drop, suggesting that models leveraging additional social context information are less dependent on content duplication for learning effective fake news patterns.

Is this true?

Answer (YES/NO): NO